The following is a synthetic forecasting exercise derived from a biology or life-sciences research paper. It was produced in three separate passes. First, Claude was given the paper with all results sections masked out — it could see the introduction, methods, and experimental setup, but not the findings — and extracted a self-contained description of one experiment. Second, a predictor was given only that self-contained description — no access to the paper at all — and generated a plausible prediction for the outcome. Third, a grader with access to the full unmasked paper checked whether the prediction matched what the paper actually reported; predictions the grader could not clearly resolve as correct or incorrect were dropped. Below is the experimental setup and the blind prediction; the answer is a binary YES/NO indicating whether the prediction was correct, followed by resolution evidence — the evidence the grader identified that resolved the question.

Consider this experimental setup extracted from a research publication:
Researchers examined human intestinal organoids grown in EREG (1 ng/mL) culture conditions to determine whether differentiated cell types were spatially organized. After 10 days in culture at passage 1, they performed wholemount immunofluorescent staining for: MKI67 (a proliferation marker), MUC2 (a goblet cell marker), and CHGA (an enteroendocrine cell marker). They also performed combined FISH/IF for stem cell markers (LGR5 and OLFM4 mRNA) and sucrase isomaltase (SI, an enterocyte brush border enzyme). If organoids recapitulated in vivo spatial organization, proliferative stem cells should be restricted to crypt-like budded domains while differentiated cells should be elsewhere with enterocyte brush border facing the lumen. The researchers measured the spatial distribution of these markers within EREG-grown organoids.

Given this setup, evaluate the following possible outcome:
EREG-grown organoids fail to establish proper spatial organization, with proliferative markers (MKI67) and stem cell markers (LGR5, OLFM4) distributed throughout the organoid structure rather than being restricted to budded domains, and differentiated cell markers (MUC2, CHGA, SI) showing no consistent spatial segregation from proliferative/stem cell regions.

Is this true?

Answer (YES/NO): NO